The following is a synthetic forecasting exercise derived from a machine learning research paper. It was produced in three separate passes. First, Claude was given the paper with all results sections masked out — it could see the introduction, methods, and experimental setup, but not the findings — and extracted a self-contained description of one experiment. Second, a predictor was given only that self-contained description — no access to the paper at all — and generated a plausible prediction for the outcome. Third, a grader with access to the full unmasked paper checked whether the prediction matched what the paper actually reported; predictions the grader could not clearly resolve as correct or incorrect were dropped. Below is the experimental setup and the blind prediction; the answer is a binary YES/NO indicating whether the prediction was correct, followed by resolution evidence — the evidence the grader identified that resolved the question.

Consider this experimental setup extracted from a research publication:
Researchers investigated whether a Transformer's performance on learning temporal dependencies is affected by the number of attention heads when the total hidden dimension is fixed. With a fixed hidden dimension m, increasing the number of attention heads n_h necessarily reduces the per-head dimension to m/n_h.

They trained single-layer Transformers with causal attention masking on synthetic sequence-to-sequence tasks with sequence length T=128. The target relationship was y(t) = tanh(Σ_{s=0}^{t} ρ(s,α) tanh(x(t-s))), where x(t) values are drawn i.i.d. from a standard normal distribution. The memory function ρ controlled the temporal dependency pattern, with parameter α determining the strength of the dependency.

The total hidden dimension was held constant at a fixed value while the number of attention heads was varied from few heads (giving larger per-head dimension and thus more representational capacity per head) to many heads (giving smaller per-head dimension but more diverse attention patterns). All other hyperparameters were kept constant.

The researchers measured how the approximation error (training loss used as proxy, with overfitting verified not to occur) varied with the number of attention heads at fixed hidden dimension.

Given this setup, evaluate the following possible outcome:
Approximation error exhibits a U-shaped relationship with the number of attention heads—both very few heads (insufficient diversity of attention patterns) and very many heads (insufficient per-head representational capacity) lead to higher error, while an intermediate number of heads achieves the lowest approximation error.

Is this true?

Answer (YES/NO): NO